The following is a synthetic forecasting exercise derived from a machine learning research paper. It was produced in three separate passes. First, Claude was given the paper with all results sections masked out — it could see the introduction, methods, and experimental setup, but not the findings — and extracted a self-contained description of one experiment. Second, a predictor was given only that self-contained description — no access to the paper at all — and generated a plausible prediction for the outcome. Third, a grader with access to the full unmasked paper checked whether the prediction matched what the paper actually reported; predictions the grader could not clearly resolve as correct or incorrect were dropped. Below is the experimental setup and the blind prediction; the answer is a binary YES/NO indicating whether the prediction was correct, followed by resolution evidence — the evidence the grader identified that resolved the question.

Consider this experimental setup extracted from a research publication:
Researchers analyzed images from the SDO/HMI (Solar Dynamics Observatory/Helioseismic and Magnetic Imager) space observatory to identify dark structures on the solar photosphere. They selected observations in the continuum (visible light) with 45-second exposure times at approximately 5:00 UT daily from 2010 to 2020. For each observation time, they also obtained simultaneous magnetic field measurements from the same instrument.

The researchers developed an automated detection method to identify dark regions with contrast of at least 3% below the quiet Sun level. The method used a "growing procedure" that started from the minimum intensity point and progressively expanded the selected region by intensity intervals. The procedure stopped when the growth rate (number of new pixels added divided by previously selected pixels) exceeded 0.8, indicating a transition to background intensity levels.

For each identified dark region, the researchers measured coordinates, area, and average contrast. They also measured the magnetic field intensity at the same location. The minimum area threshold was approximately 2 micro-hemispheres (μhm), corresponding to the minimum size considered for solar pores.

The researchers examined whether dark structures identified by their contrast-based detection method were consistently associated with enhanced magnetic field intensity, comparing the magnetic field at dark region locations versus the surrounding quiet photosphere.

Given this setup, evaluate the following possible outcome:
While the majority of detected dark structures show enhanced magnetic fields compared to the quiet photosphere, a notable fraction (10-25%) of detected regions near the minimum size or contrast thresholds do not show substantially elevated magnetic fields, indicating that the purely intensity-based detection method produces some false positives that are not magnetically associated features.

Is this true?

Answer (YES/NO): NO